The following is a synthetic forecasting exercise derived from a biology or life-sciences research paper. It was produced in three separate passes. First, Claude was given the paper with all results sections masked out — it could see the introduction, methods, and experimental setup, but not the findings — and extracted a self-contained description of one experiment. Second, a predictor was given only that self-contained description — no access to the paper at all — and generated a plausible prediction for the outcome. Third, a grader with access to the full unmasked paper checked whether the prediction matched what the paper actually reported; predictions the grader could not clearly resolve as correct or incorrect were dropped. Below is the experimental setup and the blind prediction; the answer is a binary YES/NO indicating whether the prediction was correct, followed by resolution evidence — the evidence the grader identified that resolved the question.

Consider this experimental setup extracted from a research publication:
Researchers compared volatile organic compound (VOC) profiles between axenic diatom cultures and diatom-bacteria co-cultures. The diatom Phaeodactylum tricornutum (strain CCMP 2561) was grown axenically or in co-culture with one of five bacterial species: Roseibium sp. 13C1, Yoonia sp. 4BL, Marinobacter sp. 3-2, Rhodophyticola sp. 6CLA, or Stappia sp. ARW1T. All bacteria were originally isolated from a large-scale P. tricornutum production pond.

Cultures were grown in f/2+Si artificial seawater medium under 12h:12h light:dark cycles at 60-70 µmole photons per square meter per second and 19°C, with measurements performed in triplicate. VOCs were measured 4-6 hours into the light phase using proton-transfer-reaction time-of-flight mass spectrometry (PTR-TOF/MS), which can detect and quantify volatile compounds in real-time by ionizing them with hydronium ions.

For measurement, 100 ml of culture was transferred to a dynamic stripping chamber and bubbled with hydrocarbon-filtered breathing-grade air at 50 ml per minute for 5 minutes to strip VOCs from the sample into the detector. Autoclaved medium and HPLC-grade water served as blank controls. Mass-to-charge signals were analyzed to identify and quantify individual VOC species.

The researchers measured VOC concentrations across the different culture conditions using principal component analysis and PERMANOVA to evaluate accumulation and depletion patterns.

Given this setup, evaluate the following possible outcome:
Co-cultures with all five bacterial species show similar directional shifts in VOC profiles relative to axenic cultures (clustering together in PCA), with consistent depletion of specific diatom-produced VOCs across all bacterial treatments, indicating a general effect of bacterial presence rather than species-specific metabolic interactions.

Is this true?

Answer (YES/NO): NO